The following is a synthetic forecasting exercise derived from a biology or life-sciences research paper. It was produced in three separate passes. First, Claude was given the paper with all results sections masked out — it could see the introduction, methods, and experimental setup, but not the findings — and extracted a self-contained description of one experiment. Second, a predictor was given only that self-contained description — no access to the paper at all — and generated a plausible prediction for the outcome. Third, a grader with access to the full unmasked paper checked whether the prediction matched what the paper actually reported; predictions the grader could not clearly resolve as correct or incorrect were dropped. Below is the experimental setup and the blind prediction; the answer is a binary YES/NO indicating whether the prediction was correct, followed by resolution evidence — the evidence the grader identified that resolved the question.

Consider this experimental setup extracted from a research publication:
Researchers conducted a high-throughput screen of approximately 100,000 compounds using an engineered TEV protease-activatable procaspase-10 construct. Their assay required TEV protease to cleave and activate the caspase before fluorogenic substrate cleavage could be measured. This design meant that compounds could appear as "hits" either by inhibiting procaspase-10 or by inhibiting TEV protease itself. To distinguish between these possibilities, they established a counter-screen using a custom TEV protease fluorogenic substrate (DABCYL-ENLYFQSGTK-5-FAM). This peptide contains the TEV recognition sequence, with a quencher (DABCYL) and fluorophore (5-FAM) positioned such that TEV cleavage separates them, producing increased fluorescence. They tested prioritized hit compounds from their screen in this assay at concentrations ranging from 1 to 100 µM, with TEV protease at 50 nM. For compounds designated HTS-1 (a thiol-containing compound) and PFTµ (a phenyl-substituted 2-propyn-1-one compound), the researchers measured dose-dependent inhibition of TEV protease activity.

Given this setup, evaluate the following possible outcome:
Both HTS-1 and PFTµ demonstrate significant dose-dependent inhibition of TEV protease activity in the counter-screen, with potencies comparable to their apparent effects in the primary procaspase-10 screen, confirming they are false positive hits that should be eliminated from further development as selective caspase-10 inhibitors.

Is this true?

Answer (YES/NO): NO